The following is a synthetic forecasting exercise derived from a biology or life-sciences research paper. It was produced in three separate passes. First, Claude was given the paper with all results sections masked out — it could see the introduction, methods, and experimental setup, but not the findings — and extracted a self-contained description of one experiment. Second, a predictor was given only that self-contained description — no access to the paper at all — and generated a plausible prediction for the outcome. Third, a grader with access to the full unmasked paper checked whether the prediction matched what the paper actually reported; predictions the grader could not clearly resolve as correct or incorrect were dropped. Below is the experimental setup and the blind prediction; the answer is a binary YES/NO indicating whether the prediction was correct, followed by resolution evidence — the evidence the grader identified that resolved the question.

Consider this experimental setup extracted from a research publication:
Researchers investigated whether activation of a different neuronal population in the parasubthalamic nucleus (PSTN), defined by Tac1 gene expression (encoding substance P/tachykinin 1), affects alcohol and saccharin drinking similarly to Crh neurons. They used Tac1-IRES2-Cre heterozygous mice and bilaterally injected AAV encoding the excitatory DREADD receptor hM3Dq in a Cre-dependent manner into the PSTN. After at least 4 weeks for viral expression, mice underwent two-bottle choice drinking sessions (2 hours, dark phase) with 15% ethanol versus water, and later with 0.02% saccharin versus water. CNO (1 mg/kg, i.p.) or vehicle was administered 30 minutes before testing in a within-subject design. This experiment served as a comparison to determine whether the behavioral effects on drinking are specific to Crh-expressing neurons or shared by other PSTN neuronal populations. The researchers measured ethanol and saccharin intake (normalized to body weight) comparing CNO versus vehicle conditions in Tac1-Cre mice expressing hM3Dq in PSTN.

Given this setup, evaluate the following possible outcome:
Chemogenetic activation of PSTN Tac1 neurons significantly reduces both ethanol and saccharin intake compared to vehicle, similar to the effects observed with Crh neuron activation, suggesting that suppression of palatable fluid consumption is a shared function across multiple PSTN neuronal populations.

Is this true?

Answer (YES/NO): NO